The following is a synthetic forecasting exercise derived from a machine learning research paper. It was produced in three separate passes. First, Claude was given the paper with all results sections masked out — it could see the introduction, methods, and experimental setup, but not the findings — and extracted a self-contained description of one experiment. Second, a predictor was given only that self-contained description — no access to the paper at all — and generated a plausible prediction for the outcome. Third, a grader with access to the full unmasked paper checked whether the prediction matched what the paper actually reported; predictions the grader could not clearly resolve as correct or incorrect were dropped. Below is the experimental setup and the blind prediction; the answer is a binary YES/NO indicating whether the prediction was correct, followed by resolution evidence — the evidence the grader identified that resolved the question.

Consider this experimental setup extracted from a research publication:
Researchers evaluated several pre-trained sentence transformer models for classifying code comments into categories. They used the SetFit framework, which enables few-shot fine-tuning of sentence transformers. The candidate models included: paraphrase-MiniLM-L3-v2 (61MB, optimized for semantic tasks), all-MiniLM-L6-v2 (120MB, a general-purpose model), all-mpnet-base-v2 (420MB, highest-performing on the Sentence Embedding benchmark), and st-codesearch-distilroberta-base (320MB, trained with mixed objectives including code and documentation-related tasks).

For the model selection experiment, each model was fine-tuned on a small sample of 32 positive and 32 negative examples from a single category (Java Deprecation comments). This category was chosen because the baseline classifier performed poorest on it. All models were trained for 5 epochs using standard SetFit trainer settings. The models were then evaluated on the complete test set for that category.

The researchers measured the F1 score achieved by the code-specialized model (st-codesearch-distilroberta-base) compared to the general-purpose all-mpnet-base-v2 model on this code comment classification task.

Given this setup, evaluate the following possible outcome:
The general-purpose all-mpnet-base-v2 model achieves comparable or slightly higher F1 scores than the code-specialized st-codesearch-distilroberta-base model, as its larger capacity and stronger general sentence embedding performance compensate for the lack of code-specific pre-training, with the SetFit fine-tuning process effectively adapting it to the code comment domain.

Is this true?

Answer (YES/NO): NO